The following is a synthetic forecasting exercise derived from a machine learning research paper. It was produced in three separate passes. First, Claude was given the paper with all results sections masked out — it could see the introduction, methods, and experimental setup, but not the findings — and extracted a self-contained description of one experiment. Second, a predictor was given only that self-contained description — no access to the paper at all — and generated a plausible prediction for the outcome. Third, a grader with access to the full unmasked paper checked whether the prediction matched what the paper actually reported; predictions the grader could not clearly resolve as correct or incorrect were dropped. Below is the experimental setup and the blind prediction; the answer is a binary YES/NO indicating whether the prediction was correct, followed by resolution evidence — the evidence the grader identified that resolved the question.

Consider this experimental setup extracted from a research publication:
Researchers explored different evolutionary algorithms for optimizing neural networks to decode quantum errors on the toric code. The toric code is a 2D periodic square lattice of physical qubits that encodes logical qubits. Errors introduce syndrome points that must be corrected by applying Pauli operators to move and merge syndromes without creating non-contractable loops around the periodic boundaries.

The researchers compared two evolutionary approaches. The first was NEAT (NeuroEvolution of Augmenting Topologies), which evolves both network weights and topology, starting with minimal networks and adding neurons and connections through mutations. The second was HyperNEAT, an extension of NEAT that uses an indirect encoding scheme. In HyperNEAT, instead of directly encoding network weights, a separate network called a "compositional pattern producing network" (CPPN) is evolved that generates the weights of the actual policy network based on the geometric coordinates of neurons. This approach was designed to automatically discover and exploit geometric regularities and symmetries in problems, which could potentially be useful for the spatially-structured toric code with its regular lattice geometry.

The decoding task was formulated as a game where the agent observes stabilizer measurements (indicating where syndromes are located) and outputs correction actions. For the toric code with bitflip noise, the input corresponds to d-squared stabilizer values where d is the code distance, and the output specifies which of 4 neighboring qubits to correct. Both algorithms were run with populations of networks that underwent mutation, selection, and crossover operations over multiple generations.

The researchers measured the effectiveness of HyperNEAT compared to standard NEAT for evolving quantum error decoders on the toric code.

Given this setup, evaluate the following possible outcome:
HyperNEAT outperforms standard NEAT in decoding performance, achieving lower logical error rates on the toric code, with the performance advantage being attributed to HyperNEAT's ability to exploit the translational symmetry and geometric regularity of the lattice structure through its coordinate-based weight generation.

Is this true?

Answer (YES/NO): NO